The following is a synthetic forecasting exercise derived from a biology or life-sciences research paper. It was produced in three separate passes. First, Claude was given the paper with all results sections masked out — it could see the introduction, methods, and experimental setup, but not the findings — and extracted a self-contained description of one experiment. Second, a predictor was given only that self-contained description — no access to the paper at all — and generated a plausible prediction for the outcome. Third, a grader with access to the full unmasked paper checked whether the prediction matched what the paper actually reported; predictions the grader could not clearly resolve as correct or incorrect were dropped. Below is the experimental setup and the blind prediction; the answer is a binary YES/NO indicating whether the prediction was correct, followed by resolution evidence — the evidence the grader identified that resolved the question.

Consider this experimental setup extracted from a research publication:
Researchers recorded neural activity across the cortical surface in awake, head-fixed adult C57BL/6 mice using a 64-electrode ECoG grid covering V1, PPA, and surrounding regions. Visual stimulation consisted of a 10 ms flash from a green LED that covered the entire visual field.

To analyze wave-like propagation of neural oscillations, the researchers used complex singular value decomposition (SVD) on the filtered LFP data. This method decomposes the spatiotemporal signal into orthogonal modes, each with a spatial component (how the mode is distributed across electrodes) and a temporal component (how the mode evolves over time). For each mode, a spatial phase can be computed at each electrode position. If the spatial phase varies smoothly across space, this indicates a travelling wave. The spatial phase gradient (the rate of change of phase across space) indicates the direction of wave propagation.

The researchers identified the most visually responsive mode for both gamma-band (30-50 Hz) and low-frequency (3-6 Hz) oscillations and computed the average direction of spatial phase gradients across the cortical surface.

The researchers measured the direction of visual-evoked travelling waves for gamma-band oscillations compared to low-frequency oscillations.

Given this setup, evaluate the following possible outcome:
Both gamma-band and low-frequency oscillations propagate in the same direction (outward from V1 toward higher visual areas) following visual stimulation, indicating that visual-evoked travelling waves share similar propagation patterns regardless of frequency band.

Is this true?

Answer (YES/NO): NO